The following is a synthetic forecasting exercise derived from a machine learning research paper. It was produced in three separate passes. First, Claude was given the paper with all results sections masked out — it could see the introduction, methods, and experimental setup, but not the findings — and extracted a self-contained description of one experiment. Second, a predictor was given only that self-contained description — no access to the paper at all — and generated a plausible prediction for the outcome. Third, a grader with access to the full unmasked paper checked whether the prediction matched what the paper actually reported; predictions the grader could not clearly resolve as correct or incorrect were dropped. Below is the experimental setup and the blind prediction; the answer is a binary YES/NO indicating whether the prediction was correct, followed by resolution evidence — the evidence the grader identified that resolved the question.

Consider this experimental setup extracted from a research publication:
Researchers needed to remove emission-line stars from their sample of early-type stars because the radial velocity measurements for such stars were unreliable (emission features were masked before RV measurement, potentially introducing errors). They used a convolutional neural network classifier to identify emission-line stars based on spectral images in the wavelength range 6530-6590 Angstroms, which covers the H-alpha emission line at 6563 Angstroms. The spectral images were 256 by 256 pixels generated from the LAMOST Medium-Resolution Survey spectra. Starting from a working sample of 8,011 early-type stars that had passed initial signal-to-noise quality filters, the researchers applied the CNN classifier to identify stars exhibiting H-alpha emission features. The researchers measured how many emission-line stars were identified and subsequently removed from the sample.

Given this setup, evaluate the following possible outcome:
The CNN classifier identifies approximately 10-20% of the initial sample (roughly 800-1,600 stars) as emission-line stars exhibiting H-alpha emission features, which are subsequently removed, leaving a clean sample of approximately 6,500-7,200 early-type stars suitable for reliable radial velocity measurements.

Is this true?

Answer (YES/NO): NO